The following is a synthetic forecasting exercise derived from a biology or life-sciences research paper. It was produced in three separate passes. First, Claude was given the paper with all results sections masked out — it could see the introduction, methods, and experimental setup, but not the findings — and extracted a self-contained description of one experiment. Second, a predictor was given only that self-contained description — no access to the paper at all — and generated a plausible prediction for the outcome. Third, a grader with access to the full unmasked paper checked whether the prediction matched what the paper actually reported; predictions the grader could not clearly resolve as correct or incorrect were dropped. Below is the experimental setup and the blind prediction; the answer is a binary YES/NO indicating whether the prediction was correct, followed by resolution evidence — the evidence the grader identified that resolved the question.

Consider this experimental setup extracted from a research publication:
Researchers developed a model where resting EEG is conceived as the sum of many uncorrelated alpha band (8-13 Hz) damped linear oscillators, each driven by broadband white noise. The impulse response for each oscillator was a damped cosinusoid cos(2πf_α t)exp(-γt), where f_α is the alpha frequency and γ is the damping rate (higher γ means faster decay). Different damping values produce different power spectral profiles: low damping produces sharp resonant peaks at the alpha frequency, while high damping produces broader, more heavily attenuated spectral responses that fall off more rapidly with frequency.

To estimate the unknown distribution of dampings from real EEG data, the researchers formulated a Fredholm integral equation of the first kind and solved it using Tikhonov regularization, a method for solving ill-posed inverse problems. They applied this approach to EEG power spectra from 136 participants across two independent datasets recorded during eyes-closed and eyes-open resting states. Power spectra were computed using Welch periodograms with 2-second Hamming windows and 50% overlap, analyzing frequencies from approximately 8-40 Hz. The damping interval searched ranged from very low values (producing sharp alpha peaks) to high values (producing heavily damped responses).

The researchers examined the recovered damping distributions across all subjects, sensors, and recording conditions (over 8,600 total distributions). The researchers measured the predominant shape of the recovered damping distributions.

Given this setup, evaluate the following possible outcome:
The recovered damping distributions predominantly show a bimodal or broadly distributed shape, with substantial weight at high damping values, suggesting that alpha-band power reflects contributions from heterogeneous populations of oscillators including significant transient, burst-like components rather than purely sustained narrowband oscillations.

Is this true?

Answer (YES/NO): YES